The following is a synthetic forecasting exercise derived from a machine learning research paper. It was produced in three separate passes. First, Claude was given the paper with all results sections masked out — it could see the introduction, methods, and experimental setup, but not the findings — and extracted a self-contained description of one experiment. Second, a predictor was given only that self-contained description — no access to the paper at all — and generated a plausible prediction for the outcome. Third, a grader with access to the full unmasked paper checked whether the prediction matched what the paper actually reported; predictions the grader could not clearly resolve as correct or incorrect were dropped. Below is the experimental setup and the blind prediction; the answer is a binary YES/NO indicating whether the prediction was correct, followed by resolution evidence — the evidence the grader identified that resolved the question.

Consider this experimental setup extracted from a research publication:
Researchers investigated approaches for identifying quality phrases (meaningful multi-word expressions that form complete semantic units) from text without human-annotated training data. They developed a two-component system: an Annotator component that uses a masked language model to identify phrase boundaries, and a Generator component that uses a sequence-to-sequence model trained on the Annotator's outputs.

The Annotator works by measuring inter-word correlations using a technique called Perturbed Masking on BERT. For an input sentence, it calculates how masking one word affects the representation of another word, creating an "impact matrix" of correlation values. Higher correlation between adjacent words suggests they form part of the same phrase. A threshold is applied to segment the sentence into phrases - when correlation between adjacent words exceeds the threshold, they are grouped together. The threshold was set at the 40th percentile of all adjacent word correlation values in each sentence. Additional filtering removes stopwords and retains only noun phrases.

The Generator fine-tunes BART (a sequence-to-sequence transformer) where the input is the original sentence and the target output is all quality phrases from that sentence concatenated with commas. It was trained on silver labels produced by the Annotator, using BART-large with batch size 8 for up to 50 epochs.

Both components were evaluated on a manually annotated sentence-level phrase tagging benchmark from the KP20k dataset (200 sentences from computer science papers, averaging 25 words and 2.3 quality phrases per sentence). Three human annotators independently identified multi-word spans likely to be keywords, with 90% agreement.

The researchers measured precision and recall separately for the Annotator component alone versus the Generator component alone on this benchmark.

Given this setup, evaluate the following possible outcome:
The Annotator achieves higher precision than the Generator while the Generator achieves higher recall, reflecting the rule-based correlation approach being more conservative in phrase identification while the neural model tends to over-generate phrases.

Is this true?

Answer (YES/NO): NO